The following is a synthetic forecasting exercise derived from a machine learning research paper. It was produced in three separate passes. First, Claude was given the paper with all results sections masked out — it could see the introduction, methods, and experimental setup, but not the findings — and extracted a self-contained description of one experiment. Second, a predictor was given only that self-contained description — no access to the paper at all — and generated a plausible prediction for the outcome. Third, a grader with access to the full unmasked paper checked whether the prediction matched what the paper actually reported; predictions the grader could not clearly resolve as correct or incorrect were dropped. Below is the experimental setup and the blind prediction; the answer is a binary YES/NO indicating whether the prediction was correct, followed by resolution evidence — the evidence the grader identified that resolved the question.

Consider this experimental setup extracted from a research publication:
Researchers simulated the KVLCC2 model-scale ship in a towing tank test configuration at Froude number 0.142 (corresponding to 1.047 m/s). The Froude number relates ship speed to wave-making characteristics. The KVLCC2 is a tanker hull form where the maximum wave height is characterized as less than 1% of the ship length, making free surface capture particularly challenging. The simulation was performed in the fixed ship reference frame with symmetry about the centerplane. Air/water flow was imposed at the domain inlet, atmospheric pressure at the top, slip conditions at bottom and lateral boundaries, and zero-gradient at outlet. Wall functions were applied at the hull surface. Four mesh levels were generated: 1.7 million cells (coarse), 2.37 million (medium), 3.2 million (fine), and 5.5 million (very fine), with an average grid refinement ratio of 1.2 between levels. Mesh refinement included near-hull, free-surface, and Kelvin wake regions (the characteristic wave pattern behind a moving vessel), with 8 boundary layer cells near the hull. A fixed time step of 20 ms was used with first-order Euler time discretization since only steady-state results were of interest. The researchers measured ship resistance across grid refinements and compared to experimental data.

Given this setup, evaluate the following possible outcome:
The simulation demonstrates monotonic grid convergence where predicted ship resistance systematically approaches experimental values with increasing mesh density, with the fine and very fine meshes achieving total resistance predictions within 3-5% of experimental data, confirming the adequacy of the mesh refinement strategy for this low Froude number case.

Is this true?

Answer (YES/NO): NO